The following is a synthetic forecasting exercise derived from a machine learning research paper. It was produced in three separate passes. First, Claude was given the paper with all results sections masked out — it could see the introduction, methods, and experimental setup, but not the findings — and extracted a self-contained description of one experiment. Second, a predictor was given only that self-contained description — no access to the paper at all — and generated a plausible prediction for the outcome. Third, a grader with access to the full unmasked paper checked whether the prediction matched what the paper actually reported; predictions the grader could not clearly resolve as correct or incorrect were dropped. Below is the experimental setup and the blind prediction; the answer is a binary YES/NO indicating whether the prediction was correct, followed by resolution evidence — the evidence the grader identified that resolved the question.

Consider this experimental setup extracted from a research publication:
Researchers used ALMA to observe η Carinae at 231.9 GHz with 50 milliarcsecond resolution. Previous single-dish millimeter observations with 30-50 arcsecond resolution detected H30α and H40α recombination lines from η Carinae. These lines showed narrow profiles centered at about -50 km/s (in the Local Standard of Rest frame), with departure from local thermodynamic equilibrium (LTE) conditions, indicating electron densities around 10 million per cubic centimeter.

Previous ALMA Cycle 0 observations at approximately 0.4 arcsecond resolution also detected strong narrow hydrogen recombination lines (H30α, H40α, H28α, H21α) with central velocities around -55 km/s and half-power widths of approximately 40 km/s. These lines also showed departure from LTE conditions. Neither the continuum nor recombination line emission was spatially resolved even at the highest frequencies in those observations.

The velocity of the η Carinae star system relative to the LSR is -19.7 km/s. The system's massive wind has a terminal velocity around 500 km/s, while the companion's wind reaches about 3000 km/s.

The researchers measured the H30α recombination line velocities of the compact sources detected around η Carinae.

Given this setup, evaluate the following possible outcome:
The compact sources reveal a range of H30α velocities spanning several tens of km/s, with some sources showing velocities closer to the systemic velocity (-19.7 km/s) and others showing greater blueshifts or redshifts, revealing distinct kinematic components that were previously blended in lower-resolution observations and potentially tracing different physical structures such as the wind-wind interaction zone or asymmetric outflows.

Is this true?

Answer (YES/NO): YES